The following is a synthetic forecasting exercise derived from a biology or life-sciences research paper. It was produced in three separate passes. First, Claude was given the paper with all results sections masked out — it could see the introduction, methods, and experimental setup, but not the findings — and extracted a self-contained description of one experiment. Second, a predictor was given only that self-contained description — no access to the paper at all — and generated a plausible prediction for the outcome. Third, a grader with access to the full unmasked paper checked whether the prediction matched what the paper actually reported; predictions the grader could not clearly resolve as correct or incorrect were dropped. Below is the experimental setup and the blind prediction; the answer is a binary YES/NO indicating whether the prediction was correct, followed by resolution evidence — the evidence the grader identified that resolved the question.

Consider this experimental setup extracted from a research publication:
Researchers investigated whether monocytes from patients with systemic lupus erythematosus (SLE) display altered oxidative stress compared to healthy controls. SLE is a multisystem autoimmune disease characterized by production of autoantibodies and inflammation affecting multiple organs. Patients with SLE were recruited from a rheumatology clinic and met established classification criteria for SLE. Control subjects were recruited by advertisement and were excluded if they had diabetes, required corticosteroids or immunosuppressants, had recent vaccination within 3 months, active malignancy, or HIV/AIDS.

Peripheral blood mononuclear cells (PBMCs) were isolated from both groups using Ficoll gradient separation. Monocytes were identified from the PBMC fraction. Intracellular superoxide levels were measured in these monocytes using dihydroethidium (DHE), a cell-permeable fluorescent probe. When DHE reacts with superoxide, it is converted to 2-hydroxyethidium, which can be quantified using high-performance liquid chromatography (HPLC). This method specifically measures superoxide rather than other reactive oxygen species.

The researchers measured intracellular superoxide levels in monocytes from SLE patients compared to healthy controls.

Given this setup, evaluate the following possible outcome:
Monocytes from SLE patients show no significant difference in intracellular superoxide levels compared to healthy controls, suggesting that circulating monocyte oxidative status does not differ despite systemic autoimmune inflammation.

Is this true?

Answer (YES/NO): NO